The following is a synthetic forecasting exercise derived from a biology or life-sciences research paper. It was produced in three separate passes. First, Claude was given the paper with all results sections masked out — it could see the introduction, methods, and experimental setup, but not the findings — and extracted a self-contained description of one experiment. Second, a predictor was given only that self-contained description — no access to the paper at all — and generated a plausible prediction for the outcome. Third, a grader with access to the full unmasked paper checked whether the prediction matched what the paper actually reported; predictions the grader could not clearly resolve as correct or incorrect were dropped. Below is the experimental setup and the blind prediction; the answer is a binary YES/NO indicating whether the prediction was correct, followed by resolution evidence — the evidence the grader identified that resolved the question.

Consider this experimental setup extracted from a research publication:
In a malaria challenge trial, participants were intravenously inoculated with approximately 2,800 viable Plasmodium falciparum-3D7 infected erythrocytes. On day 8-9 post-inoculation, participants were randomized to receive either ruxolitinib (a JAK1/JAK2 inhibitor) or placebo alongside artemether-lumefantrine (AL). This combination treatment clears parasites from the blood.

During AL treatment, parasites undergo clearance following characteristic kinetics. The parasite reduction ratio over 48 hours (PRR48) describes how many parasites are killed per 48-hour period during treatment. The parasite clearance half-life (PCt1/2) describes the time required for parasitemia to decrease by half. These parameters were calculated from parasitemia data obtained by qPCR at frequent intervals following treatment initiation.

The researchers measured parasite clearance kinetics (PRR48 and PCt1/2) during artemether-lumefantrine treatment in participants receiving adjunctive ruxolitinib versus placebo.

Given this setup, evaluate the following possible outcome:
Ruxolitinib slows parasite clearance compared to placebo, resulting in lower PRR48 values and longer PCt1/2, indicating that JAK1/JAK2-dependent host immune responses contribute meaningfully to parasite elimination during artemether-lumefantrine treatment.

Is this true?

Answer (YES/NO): YES